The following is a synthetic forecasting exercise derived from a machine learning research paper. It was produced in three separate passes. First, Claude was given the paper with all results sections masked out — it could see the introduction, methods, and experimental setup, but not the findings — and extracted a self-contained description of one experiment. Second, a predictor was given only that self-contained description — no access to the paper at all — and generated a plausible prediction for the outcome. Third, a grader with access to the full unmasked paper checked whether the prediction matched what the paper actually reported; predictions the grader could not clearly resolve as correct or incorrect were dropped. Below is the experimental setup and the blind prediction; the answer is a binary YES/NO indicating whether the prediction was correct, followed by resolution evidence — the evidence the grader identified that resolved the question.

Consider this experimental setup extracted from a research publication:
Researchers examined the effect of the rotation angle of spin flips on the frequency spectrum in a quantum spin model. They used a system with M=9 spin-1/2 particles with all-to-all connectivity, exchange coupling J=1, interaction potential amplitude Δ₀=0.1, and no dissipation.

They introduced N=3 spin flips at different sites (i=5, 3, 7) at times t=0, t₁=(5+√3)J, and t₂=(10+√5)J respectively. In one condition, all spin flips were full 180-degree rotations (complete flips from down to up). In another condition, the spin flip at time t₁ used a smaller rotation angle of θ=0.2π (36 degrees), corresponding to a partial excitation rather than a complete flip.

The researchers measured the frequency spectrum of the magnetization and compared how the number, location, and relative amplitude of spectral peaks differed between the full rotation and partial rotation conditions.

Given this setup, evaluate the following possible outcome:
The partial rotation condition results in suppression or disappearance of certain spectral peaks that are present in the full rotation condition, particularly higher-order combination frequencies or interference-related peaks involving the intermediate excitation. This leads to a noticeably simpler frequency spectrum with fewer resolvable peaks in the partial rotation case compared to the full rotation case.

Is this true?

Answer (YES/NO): NO